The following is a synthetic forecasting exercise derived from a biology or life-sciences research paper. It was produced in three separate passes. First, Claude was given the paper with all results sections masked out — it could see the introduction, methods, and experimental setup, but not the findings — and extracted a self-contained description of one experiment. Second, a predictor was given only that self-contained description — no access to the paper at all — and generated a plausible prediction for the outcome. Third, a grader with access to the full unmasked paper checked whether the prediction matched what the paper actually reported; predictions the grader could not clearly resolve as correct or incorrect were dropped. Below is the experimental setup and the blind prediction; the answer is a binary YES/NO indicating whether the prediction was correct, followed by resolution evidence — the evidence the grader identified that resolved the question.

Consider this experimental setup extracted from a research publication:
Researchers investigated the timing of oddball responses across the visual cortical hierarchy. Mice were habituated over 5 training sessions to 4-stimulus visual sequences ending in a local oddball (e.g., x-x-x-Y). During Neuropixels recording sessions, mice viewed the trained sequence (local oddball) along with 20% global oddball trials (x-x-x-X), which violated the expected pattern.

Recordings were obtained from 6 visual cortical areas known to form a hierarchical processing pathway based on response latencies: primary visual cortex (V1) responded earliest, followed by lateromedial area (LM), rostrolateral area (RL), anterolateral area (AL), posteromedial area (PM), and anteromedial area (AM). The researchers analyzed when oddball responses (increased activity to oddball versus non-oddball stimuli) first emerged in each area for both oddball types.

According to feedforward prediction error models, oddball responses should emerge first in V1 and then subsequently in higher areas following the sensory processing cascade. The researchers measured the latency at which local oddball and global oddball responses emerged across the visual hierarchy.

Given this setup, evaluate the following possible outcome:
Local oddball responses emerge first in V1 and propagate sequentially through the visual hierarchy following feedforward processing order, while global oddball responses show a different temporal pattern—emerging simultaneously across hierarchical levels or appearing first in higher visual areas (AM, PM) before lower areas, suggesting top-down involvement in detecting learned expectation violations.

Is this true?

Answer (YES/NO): YES